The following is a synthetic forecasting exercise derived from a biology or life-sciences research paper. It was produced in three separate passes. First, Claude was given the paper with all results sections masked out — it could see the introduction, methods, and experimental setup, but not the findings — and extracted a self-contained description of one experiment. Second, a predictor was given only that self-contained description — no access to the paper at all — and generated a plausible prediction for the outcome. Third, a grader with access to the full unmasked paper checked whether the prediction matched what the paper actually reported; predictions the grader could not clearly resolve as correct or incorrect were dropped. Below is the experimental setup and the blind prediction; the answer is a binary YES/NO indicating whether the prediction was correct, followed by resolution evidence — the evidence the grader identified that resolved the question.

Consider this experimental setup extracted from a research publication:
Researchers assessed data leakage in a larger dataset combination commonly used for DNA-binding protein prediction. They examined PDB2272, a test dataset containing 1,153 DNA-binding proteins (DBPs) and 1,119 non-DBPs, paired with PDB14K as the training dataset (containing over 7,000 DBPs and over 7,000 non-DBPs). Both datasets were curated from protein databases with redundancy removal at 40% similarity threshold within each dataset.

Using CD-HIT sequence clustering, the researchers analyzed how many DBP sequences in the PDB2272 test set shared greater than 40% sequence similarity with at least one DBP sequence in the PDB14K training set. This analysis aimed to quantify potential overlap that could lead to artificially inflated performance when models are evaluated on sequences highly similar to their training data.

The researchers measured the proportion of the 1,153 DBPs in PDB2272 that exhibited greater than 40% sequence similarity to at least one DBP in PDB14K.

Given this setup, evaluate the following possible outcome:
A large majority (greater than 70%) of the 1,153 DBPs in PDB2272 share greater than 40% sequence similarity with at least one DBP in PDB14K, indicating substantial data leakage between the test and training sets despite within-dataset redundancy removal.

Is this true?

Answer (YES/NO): YES